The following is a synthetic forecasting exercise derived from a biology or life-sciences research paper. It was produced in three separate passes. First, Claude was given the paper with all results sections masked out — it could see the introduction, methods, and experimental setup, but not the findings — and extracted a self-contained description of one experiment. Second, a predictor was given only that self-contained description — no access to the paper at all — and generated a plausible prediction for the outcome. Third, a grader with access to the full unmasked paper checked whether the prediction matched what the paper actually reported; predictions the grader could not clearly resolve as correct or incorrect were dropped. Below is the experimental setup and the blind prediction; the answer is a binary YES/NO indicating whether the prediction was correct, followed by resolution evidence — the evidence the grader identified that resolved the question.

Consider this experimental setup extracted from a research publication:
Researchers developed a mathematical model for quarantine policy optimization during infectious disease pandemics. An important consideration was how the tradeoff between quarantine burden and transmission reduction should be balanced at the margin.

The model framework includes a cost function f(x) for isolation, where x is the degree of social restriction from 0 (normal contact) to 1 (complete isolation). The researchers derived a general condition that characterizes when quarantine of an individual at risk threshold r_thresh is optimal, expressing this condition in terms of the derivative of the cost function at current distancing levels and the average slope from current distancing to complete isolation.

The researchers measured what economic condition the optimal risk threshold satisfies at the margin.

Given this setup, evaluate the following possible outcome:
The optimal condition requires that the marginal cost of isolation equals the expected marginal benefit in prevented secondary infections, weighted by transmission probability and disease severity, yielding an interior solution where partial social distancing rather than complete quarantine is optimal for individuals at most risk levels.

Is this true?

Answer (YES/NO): NO